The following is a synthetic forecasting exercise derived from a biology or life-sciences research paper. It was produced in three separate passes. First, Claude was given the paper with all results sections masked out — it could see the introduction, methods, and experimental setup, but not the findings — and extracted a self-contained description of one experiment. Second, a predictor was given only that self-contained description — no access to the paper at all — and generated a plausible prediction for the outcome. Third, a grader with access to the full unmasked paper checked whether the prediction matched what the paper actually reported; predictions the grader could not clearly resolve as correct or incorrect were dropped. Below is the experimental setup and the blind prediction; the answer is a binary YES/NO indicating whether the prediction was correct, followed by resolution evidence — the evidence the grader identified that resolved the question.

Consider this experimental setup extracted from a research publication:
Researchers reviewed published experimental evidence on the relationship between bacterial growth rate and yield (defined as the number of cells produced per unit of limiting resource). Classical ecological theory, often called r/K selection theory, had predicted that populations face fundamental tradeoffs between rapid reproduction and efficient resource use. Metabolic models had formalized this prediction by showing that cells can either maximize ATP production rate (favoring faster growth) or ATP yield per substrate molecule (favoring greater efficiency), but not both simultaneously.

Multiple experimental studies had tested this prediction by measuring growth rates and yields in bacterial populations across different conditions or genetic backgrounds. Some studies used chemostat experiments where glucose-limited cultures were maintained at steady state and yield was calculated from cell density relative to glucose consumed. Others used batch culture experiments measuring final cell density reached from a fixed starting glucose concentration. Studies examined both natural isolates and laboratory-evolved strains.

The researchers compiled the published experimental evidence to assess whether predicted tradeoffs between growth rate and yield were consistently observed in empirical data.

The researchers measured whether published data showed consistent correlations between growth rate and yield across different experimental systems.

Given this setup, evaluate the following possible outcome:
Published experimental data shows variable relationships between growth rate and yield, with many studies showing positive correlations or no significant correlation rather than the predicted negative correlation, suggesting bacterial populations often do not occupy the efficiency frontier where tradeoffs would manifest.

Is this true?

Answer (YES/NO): YES